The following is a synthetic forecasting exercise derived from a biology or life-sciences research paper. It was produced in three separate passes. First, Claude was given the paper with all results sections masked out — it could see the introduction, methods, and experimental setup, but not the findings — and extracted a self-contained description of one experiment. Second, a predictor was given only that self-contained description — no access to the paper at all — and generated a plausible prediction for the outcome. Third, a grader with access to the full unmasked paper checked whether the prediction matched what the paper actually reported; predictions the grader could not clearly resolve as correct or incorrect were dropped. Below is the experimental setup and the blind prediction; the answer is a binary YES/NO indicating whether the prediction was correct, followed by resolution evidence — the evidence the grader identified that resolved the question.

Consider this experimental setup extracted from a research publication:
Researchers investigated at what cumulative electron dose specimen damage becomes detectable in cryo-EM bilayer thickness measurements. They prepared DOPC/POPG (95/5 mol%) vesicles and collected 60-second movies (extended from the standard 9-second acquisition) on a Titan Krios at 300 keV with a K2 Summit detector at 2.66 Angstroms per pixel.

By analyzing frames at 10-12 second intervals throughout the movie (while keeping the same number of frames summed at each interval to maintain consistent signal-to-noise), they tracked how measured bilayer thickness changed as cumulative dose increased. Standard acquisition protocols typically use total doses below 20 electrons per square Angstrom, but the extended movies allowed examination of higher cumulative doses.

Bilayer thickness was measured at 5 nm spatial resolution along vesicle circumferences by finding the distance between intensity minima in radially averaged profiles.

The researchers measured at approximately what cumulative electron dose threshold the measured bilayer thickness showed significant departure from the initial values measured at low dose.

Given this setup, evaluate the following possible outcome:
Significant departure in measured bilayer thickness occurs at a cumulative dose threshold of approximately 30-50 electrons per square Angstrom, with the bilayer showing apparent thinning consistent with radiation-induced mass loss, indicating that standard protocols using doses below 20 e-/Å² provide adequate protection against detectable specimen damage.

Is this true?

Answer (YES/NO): NO